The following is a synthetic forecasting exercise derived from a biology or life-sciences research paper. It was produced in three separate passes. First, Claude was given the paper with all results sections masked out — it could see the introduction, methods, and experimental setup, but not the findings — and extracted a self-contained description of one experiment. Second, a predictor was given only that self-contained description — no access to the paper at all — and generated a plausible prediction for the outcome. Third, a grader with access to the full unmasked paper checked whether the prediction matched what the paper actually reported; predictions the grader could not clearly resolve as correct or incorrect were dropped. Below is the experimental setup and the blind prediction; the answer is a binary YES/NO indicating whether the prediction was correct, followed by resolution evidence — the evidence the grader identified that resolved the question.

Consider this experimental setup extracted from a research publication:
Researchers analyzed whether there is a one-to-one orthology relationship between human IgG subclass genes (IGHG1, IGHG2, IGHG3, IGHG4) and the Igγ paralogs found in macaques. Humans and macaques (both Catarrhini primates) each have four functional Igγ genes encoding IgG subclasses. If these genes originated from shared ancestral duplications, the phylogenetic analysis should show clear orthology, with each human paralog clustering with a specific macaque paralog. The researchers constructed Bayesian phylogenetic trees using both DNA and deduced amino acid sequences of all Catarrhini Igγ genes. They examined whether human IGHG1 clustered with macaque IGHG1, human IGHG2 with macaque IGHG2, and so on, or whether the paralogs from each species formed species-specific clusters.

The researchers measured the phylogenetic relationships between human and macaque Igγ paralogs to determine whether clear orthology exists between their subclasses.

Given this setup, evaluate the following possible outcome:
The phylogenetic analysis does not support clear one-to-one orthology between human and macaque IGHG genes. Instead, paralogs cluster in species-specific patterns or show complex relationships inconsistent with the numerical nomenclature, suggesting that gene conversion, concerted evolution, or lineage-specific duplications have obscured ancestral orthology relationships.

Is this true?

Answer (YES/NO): YES